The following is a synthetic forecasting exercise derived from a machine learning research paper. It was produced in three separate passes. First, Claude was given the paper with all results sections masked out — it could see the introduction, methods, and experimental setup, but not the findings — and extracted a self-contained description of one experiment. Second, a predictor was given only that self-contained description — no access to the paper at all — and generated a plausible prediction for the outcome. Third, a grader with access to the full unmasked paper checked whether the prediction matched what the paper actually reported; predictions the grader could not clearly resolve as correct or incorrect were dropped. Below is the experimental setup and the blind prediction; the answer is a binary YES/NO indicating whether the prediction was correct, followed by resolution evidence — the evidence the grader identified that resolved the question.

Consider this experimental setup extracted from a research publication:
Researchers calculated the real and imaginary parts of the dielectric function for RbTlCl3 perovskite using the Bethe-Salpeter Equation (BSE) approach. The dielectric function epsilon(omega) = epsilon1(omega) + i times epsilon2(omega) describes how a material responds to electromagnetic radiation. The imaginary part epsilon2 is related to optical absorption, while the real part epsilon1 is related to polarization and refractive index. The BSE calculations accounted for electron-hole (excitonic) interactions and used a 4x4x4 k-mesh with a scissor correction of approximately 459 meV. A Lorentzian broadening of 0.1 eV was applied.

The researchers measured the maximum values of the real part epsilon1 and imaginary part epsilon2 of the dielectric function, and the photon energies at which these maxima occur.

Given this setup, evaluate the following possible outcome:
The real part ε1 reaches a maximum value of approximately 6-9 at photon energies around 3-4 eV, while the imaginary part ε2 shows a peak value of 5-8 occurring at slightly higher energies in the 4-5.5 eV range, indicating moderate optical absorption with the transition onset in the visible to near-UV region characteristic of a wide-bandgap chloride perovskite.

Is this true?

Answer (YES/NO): NO